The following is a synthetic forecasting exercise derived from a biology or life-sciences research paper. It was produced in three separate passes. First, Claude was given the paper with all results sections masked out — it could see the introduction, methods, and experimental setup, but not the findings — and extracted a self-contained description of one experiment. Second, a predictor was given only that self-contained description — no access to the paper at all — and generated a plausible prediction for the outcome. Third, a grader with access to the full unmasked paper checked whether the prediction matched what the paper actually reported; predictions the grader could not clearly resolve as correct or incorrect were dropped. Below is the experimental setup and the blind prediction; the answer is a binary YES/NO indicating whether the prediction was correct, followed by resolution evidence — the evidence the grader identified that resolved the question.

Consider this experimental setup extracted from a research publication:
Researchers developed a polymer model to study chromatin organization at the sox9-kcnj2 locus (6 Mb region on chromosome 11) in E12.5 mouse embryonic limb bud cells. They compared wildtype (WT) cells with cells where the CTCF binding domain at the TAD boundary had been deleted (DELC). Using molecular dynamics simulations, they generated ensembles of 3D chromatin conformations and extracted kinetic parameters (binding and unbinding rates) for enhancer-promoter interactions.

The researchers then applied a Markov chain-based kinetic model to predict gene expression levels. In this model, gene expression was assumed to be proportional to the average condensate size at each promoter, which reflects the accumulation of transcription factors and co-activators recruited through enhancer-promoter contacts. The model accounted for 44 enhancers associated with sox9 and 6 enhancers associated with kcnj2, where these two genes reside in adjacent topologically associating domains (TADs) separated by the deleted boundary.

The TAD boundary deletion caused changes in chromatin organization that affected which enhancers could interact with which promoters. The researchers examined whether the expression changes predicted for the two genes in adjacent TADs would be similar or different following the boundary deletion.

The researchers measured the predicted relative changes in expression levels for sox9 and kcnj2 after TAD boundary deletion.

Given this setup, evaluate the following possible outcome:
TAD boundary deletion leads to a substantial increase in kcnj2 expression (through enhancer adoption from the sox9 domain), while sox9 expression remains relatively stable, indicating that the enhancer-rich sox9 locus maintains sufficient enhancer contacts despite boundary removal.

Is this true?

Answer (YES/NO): NO